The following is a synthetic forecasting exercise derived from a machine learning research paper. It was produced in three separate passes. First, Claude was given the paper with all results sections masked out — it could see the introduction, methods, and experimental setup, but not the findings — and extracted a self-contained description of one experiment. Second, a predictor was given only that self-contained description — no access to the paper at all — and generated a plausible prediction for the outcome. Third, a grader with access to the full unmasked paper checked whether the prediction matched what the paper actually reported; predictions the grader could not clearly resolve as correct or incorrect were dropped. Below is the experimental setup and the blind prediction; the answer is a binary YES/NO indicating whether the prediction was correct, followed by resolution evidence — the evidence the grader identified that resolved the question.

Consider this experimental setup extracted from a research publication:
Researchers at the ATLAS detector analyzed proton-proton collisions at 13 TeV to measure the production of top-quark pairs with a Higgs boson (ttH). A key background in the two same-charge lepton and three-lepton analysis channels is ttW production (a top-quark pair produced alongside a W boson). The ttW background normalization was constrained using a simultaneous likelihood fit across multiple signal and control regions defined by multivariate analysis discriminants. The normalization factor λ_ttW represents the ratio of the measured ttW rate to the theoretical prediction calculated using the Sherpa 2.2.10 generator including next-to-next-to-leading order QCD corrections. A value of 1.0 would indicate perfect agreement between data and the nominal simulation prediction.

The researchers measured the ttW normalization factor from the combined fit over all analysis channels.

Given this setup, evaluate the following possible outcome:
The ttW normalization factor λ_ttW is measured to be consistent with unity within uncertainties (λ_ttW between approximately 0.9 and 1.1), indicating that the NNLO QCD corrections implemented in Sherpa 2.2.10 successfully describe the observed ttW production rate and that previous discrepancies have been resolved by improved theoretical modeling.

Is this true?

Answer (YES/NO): NO